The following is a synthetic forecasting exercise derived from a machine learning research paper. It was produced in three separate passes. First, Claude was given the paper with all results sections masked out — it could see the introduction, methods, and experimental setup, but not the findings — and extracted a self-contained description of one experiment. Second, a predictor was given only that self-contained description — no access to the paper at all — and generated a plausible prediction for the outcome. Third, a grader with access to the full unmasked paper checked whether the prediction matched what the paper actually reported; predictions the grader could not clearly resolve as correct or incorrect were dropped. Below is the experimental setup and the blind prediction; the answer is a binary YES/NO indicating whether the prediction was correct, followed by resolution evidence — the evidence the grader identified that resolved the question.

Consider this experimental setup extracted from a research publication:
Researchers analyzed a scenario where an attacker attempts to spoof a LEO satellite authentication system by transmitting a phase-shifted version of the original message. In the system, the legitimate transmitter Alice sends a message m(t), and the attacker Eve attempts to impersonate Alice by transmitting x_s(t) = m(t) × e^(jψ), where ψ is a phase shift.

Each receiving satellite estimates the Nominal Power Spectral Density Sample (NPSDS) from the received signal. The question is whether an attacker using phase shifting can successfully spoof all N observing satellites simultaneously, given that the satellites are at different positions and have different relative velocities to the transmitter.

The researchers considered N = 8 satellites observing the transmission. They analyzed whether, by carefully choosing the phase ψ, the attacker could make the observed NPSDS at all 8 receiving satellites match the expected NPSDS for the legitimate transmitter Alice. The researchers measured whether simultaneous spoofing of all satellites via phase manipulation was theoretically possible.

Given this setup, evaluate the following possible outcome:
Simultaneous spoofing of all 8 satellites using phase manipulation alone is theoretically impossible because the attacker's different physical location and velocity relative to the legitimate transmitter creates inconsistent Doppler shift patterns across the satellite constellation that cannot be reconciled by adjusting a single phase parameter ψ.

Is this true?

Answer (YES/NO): YES